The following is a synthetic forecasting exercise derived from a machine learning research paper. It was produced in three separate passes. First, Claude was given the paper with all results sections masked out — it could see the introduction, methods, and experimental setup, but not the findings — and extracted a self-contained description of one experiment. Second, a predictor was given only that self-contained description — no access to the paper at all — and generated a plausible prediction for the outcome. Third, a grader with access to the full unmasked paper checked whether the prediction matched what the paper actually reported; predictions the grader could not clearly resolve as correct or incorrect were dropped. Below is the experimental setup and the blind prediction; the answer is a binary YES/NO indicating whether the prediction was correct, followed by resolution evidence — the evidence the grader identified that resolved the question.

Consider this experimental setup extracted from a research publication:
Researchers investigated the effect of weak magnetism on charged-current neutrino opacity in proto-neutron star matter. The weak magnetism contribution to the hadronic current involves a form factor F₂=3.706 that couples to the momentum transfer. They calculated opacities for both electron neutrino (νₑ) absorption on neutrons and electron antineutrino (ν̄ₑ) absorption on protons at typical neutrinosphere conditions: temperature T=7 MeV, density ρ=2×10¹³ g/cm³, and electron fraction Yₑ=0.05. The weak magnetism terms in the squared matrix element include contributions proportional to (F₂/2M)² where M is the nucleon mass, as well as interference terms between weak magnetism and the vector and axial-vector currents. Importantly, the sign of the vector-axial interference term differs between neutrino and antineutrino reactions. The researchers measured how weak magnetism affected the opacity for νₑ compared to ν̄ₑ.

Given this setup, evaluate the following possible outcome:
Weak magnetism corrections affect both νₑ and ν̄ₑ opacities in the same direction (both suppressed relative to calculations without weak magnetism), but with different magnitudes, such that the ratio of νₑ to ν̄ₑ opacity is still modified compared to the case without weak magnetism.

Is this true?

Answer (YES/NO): NO